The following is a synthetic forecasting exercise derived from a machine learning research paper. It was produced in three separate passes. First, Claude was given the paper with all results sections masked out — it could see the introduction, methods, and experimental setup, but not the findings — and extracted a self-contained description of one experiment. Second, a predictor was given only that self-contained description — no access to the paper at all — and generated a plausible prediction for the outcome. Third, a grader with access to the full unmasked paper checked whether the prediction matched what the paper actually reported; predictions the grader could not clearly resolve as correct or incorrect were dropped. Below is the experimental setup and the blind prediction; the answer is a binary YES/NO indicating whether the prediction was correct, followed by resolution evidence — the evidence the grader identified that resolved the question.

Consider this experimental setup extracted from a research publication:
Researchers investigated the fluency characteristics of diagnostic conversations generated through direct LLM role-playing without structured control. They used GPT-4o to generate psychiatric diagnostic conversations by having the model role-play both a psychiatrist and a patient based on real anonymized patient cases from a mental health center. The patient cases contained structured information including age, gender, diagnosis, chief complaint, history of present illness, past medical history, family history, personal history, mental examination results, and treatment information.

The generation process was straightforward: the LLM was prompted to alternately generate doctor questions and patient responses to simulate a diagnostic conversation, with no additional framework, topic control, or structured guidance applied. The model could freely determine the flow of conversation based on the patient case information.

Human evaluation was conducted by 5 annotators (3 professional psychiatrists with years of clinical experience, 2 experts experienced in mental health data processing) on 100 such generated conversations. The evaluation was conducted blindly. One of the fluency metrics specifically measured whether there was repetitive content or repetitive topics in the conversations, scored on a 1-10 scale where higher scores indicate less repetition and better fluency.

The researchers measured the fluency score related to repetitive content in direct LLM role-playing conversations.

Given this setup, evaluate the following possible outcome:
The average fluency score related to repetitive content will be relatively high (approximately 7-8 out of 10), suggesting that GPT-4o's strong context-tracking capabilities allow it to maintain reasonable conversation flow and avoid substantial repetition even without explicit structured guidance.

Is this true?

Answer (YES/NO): NO